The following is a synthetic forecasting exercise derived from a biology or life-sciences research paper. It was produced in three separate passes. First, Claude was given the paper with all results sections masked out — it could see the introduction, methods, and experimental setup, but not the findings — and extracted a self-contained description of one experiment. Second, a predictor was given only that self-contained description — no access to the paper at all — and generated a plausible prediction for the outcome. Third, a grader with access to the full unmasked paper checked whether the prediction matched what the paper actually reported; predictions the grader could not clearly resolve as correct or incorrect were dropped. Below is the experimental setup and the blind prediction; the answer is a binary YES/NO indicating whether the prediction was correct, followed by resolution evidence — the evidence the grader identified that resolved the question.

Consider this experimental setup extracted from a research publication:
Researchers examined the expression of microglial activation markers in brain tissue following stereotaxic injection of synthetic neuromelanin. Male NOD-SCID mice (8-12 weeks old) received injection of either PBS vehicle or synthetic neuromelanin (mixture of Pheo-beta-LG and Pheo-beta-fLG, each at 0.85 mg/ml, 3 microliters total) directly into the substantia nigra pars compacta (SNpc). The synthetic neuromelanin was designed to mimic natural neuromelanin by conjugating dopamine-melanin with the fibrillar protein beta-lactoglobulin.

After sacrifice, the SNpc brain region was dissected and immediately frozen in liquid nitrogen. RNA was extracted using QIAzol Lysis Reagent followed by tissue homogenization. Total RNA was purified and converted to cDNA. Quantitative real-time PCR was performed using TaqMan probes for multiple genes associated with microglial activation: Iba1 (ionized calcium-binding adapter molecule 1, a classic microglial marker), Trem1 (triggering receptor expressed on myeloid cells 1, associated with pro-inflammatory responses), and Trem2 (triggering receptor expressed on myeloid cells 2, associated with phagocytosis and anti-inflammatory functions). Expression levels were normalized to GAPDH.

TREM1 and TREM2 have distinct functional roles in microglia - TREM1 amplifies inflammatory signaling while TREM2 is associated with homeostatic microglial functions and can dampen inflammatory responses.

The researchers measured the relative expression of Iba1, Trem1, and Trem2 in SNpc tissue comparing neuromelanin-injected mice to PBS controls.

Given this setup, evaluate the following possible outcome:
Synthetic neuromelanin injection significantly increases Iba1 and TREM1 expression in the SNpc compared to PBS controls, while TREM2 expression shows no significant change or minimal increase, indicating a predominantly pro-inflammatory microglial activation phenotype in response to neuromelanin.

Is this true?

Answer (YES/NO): NO